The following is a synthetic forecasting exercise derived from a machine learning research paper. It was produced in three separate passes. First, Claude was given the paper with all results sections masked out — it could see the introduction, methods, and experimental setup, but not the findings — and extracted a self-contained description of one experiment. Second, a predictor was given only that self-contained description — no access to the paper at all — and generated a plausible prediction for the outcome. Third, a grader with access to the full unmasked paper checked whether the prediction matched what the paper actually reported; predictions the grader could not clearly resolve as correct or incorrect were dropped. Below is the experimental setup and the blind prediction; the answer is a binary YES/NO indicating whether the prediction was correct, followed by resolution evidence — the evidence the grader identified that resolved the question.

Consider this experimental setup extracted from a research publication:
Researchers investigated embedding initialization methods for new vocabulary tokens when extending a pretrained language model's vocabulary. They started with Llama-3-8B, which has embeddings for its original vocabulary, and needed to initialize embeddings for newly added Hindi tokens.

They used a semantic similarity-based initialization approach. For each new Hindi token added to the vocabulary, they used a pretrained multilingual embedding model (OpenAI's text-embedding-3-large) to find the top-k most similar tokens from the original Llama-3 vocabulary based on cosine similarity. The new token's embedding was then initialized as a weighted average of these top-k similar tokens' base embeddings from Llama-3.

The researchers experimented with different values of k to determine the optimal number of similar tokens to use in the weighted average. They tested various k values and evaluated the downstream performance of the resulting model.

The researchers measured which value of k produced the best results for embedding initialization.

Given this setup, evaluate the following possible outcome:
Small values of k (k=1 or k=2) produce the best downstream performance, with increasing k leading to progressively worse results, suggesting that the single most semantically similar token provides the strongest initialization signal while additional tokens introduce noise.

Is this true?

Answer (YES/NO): NO